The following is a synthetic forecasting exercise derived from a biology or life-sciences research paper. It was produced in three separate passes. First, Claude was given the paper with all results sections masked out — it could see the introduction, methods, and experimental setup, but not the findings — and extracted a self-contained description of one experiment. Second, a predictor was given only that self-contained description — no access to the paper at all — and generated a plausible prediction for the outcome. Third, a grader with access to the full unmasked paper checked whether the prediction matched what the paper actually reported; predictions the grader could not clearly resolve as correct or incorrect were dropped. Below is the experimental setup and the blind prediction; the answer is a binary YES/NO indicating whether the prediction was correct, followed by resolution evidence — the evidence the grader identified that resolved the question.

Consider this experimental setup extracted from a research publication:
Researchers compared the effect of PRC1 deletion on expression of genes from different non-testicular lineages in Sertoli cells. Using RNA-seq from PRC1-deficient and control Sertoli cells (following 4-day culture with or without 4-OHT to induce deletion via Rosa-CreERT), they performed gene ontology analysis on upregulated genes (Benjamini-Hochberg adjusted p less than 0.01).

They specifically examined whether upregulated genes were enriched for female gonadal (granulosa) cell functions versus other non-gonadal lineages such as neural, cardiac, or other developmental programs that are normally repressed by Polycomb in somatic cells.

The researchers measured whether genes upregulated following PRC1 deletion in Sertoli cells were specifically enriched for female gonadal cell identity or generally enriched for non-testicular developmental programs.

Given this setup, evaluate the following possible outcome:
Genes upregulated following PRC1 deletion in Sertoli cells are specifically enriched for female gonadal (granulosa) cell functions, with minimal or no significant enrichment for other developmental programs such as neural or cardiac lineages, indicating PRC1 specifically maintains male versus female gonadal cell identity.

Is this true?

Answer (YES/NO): NO